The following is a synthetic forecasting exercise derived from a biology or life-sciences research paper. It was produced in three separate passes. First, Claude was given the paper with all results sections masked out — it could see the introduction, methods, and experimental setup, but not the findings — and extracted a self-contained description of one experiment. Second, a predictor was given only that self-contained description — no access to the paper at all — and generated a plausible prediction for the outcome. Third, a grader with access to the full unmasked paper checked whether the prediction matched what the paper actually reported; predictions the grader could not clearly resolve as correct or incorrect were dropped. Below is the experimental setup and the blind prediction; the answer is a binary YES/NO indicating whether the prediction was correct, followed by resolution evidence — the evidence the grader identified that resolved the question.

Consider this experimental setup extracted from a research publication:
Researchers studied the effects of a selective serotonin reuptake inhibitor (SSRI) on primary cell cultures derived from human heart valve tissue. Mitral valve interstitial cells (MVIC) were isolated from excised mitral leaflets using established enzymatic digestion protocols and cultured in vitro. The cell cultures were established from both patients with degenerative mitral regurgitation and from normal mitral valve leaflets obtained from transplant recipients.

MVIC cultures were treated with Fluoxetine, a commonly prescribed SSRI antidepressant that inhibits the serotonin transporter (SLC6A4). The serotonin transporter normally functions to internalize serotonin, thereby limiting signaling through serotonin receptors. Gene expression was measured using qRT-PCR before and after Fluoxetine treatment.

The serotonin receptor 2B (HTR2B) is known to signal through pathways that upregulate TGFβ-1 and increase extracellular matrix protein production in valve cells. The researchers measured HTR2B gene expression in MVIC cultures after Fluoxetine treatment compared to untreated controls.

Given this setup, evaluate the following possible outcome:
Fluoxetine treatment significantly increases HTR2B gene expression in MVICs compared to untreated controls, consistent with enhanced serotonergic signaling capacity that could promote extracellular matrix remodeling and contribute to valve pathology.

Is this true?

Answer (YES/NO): YES